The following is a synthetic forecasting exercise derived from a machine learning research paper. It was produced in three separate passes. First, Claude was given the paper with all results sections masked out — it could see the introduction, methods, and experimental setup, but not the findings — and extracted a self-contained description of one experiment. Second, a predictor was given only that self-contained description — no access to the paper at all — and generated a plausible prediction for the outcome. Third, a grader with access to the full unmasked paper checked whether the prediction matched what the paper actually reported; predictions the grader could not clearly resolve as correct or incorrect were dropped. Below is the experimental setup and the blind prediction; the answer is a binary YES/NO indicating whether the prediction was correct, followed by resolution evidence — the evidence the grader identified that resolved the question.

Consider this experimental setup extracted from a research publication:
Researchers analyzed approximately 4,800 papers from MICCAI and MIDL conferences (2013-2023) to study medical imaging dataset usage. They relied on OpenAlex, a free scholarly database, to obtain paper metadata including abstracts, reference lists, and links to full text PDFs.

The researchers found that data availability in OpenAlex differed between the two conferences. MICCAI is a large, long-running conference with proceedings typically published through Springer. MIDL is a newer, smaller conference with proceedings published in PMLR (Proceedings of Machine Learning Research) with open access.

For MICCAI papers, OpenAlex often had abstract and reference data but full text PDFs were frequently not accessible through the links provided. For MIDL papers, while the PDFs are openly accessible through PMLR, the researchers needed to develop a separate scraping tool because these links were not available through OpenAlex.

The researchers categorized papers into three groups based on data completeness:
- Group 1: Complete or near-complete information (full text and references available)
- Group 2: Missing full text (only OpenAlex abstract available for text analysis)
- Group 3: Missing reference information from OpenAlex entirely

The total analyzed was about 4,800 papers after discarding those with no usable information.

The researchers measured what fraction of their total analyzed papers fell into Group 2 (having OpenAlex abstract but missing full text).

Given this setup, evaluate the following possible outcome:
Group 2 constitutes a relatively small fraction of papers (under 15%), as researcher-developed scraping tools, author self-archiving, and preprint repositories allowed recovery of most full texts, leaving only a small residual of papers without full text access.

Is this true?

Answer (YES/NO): NO